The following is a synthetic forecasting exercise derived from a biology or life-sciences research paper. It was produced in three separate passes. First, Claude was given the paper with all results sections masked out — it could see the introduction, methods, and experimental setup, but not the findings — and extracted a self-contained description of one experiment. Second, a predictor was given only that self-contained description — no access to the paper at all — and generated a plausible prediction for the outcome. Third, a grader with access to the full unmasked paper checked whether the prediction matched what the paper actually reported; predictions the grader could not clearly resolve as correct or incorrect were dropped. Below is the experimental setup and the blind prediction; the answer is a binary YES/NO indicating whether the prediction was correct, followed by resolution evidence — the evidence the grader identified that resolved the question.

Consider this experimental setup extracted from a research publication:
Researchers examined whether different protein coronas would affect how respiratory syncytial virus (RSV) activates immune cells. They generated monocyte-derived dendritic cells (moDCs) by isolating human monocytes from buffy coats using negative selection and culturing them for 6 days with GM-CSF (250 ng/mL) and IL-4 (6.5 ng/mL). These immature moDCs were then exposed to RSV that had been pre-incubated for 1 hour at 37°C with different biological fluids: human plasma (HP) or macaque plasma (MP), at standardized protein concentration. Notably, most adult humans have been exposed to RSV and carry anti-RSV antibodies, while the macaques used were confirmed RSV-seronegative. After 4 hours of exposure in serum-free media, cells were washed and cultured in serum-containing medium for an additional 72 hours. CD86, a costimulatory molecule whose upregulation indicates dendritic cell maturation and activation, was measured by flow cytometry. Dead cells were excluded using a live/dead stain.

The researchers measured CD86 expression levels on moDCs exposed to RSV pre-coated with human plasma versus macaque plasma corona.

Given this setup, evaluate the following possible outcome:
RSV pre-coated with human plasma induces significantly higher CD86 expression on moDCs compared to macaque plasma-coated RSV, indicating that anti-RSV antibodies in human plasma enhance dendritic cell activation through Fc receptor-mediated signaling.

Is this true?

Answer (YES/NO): NO